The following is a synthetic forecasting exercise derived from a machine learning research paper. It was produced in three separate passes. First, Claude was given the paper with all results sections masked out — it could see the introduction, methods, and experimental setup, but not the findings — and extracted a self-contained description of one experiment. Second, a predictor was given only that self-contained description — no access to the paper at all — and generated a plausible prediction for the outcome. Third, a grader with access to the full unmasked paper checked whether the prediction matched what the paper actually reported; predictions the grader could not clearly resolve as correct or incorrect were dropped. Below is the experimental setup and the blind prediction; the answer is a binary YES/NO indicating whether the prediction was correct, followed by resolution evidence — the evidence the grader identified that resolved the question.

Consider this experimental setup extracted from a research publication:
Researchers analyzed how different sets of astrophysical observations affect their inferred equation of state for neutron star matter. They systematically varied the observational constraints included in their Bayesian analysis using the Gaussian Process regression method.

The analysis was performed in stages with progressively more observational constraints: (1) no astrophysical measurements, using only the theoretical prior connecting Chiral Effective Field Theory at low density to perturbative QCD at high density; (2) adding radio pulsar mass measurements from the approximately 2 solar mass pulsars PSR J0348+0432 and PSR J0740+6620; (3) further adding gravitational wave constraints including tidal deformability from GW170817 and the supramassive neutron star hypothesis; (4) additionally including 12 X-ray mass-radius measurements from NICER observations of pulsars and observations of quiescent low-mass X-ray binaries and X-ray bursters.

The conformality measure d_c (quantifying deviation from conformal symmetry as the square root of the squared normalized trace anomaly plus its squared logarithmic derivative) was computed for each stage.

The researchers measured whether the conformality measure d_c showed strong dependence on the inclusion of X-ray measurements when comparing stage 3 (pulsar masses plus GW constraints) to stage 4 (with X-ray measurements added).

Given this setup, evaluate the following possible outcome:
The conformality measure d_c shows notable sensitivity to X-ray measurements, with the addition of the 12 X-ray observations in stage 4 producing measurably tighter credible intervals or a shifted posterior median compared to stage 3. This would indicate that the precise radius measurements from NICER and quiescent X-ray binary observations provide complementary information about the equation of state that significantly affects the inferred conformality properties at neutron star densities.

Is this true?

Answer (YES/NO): NO